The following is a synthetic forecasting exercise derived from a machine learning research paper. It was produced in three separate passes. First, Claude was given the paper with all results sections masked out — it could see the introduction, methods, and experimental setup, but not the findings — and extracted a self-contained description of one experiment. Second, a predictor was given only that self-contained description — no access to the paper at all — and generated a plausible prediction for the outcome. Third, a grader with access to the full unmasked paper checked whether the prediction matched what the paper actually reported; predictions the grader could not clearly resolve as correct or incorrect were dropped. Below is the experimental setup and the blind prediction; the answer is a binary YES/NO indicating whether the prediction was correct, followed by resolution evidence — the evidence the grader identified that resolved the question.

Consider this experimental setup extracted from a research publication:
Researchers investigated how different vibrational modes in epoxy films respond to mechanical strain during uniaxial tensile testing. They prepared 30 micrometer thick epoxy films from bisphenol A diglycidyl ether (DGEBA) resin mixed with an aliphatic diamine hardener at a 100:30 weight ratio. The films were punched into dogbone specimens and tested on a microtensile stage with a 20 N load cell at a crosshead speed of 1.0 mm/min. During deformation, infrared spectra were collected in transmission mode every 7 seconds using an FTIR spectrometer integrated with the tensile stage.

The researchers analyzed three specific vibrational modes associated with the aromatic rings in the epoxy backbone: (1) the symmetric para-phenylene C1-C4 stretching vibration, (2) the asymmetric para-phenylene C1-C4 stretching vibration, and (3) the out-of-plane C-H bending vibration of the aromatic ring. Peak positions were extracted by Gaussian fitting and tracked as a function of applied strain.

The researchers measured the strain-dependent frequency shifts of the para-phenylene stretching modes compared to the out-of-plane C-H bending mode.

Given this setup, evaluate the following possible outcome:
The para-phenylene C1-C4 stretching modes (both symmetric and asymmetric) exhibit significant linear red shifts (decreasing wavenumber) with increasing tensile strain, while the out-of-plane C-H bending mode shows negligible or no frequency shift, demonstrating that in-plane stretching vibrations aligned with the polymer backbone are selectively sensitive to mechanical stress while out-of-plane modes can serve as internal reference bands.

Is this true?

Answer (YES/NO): YES